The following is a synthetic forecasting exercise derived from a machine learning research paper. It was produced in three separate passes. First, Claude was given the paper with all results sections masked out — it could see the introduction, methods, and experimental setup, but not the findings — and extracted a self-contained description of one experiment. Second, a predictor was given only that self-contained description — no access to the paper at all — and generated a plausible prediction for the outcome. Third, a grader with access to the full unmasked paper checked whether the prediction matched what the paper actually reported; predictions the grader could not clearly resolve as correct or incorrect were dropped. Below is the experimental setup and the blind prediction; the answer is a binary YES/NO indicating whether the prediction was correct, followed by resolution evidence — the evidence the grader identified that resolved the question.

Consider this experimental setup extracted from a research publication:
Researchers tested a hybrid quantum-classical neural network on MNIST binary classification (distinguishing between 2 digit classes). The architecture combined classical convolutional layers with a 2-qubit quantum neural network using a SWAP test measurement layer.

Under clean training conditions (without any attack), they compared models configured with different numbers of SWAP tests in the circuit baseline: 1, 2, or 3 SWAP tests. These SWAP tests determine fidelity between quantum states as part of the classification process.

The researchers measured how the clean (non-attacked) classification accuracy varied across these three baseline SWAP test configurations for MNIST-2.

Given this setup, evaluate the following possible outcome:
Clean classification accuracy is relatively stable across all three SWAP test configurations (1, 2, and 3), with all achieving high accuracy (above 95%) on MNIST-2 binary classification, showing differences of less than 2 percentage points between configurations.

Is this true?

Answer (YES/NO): YES